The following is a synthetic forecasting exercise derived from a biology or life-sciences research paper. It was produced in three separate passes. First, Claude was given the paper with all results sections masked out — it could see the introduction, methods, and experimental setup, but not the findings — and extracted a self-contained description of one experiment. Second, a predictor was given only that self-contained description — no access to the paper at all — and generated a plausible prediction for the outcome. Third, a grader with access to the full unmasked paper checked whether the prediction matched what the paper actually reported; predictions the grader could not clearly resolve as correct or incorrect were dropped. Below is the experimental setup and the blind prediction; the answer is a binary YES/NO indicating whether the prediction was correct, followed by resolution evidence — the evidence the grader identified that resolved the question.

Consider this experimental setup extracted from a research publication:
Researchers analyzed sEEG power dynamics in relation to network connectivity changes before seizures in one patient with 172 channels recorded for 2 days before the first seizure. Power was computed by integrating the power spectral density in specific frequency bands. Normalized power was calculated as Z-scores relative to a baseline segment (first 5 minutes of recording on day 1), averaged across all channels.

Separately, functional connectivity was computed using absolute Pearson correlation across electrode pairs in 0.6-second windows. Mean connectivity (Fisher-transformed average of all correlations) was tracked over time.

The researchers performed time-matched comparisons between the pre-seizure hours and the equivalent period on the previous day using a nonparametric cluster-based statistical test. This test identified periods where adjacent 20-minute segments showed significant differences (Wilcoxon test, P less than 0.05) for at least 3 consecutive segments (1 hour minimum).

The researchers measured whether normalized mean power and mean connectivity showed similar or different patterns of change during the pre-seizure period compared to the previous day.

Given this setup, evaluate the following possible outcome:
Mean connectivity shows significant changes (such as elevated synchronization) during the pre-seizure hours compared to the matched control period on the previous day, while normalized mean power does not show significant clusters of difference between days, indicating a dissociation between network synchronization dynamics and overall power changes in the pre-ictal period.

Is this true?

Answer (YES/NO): NO